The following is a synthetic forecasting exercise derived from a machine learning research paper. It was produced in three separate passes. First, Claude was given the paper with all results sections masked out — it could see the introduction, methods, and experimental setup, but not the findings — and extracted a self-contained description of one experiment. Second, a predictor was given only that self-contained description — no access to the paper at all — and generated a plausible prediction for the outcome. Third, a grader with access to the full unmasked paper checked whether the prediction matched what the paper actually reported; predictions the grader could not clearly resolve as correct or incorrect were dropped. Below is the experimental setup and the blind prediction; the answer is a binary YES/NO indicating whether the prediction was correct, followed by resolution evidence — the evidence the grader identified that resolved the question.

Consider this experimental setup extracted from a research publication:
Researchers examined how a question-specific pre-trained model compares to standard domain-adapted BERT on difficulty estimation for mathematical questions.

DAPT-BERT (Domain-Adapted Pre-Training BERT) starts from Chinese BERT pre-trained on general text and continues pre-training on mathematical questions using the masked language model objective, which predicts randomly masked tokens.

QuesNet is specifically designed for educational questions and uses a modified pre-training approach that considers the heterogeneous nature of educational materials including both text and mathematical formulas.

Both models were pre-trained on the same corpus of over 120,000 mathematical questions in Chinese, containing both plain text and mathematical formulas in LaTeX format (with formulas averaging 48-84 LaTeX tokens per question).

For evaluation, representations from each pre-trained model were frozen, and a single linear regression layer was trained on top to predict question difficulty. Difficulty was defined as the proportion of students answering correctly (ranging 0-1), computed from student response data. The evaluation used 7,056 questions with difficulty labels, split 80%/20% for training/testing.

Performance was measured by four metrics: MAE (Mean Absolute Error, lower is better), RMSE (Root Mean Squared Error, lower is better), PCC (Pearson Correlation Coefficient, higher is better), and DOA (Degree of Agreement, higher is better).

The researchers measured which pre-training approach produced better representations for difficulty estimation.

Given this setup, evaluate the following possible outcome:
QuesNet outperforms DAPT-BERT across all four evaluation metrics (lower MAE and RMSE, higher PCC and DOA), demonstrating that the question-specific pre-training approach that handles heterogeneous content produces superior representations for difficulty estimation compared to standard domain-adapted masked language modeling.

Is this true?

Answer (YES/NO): NO